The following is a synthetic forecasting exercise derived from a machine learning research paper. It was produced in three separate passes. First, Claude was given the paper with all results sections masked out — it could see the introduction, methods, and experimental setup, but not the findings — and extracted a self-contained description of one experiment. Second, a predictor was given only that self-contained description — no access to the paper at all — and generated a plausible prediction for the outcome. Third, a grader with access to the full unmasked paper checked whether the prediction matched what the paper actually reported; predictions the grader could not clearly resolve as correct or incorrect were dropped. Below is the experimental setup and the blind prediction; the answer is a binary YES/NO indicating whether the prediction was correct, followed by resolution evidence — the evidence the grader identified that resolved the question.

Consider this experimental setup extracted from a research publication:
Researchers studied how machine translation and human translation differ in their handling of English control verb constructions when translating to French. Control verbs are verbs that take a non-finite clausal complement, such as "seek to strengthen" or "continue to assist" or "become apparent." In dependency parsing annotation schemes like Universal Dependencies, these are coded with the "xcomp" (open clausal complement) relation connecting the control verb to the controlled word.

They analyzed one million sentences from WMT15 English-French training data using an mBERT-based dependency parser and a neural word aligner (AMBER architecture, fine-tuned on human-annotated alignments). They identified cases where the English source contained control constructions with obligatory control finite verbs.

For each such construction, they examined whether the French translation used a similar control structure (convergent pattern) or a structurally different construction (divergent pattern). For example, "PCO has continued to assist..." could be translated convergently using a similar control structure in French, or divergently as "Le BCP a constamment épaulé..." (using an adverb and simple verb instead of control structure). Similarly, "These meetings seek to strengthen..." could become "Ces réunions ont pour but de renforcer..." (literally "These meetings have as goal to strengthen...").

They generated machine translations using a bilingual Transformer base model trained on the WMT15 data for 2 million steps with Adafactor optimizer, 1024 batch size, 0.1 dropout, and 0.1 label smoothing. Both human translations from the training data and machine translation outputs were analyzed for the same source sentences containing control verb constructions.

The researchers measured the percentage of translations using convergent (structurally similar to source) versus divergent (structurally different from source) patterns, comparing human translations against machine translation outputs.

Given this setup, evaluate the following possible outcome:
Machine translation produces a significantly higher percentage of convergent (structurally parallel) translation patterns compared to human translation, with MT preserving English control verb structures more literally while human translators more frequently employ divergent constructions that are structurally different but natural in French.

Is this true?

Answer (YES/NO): YES